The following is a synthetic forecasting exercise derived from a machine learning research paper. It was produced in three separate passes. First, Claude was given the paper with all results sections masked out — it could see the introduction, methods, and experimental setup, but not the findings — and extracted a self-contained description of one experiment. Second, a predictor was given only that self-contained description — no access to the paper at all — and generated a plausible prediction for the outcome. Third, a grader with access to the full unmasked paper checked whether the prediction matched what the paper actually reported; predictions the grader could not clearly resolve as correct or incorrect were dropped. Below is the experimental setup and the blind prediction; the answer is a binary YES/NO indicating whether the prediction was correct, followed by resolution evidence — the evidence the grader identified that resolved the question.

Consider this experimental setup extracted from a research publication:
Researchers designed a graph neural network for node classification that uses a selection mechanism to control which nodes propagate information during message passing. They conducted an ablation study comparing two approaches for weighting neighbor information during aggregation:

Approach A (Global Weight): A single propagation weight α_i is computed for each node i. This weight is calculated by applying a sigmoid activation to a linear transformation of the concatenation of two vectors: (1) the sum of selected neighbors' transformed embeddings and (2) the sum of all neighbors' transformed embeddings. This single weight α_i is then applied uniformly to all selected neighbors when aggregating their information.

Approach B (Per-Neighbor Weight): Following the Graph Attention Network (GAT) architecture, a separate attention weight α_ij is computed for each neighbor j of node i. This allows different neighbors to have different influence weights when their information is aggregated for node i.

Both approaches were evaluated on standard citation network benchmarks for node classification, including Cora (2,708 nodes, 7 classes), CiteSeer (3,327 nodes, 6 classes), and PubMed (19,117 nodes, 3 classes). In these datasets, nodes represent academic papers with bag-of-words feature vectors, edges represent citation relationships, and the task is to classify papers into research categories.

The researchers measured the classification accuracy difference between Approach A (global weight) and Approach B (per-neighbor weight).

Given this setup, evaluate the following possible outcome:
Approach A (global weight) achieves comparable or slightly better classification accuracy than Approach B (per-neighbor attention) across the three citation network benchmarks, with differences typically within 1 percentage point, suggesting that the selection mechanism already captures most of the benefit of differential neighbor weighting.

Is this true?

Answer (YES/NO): NO